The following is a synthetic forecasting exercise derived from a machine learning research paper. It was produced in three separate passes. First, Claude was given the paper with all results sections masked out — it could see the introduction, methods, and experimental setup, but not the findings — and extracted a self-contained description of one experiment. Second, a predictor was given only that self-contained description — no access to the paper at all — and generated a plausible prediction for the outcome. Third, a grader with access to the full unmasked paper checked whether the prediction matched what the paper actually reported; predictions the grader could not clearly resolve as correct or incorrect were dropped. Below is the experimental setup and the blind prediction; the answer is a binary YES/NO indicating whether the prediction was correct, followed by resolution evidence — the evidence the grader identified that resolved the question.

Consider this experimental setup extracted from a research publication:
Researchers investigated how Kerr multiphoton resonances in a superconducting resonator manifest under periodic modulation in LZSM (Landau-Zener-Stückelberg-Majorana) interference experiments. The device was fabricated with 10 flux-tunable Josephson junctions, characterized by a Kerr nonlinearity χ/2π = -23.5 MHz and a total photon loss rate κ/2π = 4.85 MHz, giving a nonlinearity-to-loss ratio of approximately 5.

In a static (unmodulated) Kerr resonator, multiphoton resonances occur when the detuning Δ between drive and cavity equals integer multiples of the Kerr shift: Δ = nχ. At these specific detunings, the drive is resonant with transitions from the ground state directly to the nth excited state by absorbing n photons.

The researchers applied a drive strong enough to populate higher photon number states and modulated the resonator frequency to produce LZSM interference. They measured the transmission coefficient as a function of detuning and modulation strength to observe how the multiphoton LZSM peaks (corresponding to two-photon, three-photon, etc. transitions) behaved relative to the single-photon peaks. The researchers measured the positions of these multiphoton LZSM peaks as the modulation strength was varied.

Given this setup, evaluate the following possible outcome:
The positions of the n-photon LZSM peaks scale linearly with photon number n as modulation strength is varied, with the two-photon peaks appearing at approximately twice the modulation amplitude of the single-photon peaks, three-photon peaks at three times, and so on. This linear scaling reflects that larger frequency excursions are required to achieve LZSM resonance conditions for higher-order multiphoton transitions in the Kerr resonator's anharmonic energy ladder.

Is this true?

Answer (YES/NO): NO